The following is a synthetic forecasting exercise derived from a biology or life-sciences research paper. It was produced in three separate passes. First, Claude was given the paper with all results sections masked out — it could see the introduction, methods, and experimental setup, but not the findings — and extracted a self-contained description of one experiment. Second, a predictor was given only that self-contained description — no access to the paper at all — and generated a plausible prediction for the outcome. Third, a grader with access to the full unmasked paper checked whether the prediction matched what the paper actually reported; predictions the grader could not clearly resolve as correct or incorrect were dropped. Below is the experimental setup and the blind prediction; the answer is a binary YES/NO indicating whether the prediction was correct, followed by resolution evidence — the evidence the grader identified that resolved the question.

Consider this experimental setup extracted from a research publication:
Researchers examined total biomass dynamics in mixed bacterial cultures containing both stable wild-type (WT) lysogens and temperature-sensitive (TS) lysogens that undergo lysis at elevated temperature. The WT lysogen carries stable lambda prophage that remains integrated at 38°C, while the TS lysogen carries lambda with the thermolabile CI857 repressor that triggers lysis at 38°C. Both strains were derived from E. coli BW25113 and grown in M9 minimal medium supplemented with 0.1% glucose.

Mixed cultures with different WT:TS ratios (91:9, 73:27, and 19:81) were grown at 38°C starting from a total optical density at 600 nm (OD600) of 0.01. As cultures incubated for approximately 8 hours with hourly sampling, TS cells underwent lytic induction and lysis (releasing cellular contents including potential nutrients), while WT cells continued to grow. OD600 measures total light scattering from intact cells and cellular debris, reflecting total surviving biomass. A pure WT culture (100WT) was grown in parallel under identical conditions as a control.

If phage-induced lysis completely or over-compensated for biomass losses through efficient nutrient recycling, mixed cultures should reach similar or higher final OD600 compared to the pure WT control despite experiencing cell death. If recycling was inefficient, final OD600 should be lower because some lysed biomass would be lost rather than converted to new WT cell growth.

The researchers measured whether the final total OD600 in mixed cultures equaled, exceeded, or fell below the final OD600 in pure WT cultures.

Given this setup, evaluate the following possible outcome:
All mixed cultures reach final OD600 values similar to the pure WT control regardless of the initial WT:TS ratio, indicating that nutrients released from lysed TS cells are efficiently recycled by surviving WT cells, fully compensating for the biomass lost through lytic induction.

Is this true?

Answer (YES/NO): NO